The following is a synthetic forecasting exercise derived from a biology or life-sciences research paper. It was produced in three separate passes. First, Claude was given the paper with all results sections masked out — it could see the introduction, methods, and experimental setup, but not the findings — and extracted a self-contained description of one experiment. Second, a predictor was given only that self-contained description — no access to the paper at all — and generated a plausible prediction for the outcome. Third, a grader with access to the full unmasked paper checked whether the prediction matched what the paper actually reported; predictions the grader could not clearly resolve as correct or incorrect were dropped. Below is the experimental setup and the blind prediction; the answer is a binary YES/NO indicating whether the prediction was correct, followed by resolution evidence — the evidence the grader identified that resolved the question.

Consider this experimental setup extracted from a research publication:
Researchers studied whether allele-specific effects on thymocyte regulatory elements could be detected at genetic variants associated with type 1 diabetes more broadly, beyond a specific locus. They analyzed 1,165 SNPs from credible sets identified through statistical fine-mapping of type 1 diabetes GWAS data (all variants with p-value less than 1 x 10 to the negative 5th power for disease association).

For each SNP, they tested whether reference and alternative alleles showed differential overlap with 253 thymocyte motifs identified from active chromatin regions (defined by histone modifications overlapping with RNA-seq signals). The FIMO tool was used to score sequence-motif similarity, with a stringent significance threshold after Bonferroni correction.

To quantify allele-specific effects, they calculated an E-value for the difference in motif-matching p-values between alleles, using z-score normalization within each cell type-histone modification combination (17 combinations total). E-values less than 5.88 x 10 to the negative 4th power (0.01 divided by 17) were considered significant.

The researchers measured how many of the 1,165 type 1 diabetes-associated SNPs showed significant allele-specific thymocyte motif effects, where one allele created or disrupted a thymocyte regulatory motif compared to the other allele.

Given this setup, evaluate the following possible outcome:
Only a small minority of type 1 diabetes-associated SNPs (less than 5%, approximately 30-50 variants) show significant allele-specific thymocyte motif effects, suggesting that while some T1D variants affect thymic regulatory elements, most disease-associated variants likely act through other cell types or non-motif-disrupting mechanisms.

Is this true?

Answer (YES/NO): NO